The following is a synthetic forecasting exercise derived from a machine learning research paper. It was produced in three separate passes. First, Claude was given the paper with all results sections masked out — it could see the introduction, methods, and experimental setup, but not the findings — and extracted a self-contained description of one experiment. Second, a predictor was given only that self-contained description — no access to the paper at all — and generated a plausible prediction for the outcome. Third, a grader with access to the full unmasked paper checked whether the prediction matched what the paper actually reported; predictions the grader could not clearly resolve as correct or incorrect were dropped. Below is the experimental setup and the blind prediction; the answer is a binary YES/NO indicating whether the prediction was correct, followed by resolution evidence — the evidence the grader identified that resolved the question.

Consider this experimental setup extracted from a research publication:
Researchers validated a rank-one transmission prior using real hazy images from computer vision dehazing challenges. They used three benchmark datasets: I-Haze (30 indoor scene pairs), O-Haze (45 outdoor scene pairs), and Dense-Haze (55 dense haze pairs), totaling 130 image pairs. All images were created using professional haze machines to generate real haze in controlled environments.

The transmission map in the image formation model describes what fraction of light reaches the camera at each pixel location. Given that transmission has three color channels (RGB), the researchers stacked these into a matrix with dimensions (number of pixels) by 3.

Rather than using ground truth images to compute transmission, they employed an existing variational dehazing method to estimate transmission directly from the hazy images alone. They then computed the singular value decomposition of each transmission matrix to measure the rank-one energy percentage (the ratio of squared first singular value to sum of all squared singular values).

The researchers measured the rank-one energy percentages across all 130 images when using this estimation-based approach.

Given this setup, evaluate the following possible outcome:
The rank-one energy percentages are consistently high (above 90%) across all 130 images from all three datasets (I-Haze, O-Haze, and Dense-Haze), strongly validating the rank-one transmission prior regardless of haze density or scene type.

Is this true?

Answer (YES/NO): YES